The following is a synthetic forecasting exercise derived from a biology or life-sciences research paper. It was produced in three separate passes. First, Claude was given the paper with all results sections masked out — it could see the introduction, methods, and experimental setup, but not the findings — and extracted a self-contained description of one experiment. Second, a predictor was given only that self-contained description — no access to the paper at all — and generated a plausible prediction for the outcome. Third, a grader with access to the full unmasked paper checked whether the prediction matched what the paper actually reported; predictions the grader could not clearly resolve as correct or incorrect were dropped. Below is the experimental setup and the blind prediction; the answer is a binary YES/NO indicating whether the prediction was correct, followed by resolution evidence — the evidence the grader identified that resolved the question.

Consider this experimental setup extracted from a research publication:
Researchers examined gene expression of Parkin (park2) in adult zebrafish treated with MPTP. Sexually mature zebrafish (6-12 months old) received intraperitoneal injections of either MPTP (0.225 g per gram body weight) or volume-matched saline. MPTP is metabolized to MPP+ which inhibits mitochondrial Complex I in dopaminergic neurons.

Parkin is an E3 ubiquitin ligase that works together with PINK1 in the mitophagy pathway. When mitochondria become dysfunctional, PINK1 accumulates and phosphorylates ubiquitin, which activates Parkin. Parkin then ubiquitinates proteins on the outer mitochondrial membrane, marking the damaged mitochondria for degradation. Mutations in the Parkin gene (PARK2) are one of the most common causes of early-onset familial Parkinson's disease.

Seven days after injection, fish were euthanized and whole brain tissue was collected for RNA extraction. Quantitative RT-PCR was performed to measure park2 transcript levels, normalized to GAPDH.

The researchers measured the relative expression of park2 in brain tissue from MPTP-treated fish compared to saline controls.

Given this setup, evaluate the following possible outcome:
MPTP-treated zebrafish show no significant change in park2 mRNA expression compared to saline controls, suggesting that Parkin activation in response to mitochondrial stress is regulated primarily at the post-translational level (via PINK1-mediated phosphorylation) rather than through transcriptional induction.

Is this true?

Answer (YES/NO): YES